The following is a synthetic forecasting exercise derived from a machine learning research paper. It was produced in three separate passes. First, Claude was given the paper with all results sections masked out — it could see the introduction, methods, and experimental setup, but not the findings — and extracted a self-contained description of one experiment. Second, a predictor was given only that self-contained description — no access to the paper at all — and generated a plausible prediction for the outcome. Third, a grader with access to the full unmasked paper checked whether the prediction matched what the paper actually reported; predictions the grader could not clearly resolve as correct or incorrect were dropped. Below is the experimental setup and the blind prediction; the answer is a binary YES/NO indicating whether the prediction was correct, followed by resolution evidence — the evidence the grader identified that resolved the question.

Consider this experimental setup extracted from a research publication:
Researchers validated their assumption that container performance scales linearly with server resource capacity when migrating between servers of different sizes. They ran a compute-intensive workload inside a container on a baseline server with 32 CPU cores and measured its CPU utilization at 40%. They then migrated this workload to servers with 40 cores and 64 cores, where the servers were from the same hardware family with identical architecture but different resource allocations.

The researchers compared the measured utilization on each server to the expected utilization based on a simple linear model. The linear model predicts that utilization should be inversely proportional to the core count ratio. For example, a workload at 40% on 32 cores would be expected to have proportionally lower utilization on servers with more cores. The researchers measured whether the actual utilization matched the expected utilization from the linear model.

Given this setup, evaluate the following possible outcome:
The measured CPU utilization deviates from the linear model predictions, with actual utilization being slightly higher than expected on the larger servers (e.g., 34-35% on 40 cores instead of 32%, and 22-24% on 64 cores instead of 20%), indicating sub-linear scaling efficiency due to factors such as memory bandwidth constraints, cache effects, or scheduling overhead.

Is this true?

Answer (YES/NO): NO